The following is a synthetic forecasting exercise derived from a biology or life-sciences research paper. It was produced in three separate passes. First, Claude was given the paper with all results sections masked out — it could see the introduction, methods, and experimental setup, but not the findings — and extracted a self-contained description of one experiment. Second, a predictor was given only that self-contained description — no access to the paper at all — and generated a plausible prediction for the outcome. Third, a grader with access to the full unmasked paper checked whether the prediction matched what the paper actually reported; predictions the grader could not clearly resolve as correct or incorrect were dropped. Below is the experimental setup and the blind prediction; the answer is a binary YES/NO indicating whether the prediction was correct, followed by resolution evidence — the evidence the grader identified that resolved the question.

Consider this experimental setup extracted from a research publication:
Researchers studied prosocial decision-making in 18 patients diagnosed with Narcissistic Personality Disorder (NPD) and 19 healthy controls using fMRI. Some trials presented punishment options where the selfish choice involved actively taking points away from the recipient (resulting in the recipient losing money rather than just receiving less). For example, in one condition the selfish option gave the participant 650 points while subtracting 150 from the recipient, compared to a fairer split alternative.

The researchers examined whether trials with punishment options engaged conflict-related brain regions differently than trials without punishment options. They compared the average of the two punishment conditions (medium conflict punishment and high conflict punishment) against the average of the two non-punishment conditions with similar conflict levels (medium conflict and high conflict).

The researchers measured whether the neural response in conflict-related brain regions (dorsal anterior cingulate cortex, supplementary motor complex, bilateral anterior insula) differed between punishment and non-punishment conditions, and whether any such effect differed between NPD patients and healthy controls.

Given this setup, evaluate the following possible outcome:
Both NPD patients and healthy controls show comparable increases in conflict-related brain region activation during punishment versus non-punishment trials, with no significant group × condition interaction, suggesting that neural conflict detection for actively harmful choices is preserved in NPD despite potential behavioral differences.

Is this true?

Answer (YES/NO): NO